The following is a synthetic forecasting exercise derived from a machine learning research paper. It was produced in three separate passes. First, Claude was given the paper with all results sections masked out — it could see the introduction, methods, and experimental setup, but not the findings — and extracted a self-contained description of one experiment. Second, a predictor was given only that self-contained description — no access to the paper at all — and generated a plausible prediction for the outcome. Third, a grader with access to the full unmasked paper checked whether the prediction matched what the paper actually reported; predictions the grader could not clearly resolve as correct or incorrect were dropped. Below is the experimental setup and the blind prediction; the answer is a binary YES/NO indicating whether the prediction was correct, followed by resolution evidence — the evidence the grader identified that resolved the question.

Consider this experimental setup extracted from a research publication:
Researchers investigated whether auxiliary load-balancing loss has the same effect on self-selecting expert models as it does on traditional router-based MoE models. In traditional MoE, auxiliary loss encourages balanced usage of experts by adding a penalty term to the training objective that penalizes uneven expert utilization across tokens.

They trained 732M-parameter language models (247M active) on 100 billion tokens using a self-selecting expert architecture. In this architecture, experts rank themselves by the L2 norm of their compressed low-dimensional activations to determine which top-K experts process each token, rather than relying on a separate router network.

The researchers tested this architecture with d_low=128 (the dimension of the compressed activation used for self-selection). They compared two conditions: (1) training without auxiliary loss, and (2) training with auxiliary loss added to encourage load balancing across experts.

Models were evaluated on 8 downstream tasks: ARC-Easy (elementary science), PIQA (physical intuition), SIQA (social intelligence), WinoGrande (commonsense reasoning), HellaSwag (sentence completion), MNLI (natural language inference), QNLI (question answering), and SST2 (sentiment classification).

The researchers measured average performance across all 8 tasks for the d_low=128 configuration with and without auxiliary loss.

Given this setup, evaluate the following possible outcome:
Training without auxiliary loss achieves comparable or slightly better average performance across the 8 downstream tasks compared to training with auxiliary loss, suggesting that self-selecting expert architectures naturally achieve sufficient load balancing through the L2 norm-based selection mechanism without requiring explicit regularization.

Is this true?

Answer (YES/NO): YES